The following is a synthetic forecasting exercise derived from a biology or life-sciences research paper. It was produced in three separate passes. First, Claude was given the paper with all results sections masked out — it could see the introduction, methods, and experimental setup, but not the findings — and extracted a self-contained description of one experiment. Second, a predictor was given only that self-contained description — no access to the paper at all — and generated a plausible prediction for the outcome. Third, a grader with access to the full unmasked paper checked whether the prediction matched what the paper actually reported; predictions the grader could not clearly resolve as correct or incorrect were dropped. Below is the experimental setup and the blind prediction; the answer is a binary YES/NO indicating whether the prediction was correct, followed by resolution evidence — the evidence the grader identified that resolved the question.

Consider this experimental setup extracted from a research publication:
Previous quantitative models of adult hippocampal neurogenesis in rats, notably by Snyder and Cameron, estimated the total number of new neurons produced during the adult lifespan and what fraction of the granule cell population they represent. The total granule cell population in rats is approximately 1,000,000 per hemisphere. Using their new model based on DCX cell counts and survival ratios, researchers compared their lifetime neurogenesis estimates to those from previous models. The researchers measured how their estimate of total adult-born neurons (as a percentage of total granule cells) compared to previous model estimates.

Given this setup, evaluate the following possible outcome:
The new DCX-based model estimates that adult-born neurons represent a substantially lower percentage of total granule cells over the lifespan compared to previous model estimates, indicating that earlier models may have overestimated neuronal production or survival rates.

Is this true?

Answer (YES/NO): YES